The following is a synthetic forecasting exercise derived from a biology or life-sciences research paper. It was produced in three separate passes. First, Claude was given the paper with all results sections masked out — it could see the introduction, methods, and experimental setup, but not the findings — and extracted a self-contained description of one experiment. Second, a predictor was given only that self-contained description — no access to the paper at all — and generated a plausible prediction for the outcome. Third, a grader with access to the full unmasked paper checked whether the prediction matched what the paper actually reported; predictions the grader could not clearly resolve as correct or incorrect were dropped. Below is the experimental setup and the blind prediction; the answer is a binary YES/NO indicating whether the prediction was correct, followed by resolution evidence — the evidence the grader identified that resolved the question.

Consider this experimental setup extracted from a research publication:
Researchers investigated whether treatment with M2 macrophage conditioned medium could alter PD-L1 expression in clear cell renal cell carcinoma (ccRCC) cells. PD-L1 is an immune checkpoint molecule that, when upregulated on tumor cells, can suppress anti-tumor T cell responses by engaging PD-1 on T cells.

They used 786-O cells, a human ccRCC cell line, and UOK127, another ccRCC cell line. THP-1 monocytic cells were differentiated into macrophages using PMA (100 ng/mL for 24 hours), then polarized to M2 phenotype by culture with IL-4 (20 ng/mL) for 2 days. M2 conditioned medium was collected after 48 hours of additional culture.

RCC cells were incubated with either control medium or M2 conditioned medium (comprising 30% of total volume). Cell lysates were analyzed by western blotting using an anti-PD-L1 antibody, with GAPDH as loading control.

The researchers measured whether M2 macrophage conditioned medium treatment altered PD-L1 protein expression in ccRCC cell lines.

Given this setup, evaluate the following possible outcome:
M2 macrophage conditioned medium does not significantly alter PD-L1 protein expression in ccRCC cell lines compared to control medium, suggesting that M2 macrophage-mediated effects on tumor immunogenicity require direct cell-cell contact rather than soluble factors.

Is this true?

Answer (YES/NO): NO